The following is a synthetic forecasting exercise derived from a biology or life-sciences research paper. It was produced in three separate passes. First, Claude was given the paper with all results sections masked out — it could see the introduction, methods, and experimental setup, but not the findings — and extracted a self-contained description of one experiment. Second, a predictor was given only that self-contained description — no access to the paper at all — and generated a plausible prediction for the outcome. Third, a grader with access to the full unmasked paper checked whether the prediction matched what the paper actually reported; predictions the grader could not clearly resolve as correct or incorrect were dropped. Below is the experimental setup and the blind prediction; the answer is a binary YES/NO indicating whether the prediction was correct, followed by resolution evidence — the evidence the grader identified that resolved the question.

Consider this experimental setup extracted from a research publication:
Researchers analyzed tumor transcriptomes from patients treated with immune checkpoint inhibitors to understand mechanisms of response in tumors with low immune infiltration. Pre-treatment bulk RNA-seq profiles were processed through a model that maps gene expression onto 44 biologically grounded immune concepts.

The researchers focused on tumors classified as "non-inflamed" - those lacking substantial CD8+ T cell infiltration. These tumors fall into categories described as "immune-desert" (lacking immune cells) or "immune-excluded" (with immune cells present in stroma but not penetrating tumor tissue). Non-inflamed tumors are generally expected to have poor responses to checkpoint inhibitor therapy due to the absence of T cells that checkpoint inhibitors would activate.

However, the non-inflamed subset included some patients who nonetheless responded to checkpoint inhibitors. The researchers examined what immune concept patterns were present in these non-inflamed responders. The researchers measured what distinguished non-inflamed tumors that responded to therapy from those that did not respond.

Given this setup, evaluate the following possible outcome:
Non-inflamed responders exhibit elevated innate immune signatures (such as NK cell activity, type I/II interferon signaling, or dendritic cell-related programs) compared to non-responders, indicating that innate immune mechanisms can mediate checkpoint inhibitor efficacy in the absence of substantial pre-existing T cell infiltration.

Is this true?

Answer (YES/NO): NO